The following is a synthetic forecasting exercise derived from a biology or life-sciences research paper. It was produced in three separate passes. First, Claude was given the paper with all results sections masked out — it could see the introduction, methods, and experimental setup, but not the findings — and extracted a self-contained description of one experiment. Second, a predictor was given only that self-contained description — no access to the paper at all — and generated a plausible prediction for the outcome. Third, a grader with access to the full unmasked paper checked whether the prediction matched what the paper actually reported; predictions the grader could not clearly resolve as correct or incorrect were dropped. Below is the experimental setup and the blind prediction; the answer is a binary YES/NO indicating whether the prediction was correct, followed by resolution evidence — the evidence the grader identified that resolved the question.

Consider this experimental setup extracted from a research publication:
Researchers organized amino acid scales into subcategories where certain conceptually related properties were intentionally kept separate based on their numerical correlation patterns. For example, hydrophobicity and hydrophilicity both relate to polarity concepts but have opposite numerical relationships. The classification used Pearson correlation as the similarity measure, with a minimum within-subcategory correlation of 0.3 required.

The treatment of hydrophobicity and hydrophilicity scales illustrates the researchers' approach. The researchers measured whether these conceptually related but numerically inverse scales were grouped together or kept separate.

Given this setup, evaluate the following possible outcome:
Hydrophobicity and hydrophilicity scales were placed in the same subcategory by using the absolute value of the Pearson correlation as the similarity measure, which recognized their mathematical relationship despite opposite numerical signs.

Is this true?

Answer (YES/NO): NO